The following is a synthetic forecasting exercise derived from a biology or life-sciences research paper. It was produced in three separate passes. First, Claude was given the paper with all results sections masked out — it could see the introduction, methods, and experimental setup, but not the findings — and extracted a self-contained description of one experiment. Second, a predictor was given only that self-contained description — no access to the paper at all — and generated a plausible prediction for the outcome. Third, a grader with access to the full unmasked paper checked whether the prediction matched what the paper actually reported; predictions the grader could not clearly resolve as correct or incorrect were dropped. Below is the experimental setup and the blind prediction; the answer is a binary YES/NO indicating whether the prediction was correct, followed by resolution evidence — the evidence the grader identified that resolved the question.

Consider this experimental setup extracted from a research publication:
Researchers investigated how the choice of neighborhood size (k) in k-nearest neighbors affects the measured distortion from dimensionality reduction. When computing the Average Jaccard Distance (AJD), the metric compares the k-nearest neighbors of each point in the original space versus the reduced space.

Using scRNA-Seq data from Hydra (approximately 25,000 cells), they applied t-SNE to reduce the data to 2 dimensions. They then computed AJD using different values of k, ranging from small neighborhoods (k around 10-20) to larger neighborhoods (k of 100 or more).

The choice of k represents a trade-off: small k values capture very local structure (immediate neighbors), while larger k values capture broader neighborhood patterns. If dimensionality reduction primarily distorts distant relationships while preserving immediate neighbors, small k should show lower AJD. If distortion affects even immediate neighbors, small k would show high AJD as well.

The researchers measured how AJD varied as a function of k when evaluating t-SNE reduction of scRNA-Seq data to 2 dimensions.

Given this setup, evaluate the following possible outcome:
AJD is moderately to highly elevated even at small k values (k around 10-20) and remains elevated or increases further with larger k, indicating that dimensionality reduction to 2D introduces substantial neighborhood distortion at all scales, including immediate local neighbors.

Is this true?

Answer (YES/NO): YES